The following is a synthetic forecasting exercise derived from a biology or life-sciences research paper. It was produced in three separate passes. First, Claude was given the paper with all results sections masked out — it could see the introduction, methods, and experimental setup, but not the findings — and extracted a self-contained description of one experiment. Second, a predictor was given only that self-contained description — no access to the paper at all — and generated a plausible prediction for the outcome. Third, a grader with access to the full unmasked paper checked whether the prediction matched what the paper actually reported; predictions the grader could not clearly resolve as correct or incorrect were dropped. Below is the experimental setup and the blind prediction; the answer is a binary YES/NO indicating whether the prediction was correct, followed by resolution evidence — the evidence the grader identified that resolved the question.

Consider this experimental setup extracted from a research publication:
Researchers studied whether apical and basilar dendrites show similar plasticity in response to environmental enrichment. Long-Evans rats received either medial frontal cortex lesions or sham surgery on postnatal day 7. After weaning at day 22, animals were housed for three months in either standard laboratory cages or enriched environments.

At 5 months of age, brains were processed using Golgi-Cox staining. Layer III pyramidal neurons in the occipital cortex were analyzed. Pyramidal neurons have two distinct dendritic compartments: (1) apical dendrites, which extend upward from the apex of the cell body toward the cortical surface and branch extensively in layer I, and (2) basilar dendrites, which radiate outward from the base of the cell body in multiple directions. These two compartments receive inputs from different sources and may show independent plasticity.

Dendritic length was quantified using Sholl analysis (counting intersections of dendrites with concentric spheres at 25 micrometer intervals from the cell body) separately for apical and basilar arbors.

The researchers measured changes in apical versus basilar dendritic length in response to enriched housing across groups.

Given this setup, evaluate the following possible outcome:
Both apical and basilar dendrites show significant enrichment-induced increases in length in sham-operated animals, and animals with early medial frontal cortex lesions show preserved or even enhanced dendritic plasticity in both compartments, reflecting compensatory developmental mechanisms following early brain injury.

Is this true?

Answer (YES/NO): NO